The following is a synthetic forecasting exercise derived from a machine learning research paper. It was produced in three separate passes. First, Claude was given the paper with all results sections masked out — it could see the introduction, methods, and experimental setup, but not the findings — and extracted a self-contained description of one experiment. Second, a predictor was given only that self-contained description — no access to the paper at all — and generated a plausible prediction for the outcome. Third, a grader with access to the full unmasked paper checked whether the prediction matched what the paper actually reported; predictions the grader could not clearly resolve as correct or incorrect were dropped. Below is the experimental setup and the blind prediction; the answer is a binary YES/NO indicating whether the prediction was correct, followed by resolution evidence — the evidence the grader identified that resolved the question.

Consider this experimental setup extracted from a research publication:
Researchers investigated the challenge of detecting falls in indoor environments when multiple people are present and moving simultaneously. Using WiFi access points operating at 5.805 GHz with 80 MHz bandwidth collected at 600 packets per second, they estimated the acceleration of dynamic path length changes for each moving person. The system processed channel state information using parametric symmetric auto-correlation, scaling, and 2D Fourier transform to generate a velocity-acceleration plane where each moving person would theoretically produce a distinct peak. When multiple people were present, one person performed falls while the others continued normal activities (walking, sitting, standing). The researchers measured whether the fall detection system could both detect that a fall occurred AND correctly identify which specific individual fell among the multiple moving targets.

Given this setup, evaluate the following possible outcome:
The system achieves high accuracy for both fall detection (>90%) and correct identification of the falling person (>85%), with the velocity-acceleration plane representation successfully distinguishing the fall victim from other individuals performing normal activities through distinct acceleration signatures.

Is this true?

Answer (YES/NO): NO